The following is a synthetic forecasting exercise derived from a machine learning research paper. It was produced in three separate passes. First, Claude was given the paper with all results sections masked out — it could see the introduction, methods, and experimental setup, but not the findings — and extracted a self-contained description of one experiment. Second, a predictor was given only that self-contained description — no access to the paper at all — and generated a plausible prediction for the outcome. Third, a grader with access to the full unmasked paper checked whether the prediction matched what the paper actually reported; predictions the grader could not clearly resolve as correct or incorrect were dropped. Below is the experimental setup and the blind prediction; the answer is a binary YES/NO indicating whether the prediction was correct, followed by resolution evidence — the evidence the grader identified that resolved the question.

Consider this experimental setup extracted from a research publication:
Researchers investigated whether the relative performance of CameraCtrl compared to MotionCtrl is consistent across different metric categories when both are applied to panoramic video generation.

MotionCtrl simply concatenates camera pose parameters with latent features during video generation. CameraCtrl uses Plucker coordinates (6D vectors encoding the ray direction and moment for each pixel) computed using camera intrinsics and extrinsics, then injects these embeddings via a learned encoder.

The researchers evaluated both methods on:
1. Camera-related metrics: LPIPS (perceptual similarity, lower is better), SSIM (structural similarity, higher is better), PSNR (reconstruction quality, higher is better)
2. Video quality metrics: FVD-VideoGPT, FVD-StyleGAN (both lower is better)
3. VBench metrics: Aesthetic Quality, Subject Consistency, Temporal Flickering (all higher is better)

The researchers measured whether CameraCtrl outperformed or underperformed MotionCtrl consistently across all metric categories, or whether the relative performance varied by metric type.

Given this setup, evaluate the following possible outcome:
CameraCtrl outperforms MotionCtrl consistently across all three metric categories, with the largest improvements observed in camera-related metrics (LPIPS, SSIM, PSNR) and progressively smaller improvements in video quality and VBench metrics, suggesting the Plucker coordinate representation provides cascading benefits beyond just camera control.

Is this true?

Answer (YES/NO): NO